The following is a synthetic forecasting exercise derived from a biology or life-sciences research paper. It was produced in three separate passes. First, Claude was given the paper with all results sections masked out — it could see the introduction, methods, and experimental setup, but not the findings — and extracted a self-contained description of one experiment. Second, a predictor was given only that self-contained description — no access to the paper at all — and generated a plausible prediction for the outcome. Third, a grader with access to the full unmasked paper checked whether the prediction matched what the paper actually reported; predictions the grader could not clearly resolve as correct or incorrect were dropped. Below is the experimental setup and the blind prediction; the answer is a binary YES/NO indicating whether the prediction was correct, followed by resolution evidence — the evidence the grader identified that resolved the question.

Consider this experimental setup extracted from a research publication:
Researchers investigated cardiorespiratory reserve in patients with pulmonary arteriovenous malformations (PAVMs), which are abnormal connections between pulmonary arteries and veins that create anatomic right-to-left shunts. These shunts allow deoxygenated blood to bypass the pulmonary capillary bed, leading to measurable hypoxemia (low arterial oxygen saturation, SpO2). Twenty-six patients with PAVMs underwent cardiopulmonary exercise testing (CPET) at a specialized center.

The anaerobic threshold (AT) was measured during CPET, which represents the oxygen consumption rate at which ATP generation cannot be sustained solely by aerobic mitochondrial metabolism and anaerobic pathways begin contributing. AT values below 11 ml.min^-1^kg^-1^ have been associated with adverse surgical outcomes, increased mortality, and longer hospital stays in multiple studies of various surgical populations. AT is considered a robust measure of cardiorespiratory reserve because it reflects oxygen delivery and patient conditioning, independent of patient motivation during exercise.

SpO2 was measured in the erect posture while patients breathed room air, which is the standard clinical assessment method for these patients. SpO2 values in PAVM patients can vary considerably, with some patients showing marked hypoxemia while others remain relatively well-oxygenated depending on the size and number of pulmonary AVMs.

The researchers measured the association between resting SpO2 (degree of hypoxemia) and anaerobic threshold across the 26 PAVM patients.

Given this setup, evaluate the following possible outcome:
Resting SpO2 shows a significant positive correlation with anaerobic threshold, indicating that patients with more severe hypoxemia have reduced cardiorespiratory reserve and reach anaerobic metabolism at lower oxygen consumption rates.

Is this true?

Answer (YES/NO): NO